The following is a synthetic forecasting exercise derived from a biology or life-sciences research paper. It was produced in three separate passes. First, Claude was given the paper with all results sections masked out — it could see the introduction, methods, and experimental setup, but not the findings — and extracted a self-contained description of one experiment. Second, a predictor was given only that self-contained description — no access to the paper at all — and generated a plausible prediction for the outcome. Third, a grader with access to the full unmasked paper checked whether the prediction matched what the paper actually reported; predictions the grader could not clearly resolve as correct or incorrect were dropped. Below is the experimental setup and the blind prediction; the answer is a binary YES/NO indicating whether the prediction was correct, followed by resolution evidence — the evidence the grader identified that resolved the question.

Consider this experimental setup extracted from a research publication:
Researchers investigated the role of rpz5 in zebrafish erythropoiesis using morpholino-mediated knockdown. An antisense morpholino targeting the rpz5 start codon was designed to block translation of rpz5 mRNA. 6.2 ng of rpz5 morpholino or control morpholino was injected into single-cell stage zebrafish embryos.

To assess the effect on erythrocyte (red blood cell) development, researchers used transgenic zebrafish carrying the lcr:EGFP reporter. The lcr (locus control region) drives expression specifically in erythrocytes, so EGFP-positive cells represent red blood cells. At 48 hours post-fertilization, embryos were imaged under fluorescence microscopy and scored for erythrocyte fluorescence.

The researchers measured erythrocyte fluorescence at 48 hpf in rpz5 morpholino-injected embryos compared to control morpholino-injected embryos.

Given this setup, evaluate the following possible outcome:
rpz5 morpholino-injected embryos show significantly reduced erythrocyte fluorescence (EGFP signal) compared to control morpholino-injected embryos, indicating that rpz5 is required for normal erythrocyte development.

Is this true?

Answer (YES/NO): YES